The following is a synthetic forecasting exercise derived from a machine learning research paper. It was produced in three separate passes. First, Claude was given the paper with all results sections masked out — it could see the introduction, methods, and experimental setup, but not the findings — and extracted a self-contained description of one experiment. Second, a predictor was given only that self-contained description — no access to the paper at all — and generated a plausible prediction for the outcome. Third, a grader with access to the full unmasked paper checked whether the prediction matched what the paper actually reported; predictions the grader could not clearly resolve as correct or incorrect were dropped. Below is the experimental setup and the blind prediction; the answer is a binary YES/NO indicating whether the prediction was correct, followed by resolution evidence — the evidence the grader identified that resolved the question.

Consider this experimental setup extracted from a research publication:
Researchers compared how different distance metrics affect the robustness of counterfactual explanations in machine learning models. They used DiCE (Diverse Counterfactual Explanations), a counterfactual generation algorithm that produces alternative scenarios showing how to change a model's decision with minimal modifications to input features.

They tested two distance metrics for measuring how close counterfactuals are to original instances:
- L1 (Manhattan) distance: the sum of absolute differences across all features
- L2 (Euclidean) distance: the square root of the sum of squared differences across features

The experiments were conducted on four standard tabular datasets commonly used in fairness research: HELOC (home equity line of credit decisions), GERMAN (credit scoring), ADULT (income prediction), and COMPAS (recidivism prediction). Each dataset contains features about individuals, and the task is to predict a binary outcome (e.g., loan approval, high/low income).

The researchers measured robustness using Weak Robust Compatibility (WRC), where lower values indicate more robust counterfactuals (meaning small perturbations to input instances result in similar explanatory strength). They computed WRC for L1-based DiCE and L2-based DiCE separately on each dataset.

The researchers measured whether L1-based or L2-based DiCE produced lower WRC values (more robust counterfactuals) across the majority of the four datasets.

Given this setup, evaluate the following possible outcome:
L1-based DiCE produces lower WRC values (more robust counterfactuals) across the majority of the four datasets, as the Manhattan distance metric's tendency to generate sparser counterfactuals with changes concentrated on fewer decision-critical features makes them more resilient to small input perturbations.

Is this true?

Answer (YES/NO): YES